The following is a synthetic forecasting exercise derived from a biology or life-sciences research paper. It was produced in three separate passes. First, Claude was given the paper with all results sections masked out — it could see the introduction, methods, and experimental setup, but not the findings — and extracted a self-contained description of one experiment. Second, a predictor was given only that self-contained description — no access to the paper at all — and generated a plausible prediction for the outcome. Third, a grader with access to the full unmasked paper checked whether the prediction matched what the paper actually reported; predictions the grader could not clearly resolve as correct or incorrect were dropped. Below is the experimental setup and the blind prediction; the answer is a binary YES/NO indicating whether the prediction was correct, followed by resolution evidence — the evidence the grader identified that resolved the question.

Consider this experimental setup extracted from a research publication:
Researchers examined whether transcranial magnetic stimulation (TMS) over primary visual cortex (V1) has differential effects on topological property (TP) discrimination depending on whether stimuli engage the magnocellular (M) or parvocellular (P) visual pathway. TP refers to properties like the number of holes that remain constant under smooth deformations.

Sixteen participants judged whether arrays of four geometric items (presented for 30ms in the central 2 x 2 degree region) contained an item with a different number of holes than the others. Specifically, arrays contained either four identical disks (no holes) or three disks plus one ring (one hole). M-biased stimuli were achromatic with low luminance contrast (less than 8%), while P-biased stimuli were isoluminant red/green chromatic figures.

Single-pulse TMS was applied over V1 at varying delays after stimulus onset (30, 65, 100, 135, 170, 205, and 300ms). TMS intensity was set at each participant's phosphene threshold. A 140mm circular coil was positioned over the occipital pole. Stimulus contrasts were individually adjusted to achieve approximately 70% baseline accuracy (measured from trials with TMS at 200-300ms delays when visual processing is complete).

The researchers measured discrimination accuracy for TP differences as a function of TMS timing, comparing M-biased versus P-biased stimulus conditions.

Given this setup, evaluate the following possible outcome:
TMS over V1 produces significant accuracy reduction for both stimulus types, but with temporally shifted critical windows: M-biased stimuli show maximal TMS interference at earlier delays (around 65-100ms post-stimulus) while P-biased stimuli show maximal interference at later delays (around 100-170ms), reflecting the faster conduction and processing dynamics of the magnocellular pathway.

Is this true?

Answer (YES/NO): NO